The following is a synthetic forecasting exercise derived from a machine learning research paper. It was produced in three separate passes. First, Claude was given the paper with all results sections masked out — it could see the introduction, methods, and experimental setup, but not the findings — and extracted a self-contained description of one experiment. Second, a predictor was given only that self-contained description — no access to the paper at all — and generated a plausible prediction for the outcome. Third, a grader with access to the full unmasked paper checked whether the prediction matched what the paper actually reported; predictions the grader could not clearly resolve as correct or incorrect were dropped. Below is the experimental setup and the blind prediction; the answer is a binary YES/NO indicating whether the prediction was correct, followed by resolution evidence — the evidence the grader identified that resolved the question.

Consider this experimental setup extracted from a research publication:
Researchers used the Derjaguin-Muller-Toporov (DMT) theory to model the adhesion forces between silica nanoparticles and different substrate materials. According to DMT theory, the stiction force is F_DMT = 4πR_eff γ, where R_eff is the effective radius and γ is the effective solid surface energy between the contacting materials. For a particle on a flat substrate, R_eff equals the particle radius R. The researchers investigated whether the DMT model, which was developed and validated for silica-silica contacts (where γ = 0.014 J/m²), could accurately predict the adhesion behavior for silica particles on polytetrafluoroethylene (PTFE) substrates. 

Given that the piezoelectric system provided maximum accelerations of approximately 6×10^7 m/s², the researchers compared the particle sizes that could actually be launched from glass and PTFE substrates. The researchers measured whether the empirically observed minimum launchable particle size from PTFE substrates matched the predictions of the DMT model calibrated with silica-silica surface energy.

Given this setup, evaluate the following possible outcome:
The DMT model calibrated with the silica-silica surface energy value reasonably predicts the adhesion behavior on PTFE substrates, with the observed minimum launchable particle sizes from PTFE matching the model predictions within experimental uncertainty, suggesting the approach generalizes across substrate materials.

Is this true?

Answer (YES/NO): NO